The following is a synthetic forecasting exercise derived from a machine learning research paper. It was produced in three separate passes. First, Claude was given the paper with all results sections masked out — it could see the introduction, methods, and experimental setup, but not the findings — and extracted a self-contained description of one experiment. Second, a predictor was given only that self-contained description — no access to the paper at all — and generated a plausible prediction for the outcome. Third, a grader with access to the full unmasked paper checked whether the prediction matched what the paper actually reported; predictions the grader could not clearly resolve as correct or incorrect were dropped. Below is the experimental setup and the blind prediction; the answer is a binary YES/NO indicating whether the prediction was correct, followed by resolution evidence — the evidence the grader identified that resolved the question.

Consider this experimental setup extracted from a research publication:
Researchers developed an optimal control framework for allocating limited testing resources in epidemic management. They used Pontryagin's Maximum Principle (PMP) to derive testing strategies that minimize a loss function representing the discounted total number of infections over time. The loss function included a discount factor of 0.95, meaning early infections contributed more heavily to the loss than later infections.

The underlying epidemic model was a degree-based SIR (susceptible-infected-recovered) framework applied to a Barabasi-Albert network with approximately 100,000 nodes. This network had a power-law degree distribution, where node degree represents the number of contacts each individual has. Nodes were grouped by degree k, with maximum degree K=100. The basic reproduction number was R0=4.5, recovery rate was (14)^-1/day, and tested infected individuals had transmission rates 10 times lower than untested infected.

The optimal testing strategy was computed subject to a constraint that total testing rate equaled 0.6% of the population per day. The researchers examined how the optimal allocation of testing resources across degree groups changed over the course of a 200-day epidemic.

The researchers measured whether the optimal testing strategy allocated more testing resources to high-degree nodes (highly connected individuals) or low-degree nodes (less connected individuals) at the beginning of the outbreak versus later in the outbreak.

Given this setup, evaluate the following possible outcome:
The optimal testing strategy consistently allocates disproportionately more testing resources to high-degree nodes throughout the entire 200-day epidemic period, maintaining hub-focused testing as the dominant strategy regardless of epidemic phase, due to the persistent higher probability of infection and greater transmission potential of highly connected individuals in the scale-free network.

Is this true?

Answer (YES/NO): NO